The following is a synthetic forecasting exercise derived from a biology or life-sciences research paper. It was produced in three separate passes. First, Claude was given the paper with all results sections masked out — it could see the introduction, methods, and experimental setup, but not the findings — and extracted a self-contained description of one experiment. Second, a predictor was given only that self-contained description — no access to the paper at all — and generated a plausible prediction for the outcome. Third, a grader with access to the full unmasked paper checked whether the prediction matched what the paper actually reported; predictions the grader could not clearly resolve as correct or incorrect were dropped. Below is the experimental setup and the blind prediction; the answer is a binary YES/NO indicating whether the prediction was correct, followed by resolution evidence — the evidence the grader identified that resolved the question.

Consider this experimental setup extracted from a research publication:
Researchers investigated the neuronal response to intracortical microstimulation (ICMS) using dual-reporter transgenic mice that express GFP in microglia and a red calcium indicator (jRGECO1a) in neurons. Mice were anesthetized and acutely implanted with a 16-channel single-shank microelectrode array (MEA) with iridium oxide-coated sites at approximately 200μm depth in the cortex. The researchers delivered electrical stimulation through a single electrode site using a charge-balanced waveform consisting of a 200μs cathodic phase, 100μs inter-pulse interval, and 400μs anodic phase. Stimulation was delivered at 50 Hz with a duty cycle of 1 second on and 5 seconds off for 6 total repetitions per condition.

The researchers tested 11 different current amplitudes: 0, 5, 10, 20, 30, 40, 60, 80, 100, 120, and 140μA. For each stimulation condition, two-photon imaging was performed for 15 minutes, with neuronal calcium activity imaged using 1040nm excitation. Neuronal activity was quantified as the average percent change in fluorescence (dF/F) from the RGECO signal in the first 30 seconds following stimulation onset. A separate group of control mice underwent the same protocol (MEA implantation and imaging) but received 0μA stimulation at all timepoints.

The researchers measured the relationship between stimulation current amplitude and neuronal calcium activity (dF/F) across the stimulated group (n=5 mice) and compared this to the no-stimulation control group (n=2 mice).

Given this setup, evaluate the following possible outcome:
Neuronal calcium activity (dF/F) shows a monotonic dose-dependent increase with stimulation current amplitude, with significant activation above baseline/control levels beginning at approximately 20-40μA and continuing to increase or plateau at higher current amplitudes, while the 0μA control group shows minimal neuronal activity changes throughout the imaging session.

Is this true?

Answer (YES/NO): YES